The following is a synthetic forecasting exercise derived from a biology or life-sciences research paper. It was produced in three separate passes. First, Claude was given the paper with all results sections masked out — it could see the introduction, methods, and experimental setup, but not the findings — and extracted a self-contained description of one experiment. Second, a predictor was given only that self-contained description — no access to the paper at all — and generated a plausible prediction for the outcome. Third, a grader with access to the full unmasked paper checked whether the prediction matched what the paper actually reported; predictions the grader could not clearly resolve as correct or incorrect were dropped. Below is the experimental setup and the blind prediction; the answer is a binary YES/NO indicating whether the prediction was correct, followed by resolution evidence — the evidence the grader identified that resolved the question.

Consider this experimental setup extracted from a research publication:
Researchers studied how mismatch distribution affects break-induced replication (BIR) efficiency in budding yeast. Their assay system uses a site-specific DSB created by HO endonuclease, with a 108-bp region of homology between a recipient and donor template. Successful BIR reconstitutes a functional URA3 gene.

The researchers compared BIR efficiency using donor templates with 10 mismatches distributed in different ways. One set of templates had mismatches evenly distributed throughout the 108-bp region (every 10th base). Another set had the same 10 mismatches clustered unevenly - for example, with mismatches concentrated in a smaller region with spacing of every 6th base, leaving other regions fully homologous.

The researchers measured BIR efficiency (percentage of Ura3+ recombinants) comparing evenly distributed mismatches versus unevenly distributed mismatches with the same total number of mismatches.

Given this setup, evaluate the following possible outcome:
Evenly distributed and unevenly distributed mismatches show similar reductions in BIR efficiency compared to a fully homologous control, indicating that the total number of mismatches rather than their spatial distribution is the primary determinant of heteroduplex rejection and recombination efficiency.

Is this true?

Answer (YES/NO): NO